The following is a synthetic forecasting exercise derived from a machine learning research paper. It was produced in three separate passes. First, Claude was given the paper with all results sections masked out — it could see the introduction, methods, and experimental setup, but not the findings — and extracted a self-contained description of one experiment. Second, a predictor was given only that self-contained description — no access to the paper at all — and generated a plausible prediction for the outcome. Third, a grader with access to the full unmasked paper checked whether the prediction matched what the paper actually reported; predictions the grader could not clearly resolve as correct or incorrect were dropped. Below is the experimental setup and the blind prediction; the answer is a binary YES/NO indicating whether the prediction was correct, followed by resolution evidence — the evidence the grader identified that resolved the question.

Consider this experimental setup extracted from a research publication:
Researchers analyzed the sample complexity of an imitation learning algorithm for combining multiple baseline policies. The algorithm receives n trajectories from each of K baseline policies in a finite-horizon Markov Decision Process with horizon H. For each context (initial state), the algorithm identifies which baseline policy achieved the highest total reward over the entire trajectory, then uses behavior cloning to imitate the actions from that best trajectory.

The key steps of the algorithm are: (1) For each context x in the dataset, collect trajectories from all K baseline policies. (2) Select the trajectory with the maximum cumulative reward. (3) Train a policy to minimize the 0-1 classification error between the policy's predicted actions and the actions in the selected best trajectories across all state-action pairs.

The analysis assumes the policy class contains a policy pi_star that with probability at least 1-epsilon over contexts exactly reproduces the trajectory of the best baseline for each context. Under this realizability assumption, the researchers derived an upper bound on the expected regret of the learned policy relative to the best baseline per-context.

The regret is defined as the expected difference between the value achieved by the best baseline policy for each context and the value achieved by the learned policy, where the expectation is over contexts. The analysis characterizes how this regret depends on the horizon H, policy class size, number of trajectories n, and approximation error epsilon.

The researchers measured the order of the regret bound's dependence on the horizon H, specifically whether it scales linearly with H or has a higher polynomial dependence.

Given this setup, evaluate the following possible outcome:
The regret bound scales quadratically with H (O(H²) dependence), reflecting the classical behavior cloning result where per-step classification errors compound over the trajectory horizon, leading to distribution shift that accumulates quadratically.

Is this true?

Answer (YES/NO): YES